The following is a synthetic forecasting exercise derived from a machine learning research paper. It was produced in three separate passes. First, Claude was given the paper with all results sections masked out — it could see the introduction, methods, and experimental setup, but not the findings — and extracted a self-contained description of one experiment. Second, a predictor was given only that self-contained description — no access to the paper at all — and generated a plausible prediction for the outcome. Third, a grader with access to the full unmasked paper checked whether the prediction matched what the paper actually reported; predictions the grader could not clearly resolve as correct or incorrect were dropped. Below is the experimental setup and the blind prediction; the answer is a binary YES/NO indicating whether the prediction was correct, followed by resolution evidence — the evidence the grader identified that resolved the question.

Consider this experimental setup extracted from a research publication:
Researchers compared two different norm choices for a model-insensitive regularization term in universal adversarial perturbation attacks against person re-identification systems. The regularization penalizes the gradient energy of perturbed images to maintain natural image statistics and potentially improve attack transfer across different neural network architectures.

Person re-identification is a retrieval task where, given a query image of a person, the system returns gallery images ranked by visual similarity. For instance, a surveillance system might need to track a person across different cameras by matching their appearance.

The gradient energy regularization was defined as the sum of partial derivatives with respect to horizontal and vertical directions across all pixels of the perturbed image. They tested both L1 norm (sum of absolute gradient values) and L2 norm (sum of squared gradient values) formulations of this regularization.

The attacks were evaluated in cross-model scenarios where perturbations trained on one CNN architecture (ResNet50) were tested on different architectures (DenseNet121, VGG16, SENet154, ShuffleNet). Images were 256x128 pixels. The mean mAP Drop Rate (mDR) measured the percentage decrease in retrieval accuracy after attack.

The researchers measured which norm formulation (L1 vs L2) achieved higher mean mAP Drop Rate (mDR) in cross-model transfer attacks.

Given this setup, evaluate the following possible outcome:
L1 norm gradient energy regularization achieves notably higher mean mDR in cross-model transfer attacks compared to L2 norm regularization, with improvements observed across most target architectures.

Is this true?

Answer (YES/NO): NO